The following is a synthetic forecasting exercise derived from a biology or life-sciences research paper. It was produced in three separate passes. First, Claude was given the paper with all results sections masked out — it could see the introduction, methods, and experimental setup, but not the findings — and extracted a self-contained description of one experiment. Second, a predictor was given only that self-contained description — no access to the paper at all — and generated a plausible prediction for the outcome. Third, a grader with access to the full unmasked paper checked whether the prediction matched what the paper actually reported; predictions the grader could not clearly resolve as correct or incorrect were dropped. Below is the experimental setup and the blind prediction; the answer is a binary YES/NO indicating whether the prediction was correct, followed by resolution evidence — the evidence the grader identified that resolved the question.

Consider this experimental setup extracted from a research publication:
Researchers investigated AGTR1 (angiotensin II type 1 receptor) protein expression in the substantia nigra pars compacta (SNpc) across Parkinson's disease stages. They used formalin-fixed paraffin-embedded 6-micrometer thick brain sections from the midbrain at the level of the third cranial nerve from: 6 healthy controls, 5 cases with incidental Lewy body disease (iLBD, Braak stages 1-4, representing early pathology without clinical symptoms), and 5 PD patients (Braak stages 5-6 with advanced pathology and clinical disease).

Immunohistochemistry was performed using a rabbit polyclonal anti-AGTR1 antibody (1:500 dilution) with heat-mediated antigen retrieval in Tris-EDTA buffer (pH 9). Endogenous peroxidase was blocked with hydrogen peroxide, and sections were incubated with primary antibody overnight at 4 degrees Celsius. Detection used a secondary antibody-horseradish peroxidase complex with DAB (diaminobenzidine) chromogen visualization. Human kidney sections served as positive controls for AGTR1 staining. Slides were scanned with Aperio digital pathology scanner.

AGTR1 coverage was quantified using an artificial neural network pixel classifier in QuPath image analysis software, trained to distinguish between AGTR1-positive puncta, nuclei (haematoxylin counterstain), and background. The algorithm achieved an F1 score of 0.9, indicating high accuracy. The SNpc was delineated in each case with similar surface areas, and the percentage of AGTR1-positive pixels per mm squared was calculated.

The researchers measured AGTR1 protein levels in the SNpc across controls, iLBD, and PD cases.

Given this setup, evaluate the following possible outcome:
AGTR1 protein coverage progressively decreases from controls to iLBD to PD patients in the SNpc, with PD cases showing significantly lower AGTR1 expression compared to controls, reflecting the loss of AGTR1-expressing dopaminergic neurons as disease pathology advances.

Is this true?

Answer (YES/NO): NO